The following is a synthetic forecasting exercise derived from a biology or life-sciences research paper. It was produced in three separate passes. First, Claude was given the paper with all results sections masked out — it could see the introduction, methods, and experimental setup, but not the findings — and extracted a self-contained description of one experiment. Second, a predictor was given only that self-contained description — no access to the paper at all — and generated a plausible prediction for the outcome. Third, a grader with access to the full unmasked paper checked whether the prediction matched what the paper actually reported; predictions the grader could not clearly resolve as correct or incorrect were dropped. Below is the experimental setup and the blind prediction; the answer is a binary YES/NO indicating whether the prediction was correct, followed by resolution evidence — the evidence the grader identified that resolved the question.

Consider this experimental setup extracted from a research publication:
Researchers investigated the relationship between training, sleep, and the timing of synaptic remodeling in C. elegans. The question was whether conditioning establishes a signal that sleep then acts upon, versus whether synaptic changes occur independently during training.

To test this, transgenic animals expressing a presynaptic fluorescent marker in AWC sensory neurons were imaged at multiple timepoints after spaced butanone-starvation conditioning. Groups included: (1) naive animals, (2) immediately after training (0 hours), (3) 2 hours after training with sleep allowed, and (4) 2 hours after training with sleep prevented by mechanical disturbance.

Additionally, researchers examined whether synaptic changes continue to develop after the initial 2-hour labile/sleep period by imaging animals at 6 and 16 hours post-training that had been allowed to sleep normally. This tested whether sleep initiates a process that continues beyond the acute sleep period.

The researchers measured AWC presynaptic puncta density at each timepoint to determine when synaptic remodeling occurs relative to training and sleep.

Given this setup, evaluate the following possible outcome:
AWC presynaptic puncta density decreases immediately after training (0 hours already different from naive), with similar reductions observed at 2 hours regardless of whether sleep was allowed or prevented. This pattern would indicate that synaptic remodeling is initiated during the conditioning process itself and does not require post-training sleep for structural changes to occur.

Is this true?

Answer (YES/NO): NO